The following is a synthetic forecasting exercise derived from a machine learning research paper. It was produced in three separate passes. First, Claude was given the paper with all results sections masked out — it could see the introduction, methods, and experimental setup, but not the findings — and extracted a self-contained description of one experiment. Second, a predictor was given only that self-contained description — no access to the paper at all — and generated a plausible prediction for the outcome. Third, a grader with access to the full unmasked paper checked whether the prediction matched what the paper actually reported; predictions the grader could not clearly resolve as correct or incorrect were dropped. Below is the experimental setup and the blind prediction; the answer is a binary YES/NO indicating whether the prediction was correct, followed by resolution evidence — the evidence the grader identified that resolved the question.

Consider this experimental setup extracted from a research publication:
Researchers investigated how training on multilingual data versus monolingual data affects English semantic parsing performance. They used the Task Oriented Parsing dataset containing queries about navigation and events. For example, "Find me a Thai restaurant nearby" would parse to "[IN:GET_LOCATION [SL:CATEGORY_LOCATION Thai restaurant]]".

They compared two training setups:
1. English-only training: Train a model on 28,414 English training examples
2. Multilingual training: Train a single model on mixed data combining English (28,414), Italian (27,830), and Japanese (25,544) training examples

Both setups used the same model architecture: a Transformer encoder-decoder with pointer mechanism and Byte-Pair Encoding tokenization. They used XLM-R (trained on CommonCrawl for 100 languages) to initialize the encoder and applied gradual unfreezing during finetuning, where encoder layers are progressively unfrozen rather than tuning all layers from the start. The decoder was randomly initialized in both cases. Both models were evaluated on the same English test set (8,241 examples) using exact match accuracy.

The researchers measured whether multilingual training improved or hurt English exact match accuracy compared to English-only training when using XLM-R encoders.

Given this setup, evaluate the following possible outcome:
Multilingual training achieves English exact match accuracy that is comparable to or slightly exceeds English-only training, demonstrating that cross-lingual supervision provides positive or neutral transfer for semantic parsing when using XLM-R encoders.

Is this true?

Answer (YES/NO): YES